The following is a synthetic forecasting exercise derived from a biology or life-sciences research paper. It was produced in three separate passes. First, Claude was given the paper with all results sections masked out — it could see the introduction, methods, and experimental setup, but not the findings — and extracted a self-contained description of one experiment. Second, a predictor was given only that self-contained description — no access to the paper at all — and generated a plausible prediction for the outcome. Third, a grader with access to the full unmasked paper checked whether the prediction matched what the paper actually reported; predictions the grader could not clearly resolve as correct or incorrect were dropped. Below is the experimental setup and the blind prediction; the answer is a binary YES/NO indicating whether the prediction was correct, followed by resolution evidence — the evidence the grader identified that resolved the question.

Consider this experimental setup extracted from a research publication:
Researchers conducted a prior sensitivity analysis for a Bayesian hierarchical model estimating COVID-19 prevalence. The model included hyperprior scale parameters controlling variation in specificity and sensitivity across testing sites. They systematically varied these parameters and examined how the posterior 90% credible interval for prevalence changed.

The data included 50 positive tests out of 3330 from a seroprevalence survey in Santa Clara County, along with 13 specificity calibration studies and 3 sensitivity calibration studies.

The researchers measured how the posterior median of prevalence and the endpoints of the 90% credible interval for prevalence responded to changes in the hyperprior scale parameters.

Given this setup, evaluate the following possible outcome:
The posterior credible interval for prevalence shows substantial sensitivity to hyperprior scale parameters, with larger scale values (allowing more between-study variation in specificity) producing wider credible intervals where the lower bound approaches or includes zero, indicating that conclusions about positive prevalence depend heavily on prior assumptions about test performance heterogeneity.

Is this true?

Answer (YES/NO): NO